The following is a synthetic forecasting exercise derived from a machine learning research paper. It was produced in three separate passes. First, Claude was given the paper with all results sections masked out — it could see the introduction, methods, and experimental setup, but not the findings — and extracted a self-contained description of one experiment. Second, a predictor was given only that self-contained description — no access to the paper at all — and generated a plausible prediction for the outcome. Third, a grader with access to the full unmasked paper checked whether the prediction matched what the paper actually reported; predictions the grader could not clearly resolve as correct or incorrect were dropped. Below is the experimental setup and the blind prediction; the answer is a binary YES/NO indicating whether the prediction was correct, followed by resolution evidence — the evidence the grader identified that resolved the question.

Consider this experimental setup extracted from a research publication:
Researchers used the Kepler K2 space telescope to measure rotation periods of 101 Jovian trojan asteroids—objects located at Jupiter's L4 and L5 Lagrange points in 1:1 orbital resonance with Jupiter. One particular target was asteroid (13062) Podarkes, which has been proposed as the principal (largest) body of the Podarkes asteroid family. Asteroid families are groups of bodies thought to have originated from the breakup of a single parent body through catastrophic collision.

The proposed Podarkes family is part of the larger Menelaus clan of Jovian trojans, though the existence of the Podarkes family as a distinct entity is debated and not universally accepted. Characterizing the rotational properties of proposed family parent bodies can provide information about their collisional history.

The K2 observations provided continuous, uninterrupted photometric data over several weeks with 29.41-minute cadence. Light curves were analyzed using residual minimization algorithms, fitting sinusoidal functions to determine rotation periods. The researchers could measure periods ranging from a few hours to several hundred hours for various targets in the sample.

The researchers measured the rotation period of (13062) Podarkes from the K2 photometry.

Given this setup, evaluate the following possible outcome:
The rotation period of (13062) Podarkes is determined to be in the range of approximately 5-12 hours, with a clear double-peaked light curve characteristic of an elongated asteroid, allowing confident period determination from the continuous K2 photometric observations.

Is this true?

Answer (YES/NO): NO